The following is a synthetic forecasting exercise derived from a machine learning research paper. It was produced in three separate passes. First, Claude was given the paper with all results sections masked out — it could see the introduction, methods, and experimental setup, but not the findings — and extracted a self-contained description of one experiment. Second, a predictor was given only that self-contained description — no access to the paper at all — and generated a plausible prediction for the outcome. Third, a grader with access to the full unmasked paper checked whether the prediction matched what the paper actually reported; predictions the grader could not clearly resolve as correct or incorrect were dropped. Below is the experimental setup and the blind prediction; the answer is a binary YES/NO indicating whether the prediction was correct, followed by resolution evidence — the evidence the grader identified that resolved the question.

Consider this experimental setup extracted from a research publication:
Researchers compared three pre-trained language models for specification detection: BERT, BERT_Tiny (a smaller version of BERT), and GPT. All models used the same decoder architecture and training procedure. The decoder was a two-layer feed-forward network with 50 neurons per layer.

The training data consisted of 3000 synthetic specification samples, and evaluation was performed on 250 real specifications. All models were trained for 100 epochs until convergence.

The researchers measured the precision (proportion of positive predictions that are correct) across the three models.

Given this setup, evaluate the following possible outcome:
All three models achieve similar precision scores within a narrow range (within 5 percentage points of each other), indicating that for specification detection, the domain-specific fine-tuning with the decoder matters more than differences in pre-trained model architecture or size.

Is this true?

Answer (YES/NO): YES